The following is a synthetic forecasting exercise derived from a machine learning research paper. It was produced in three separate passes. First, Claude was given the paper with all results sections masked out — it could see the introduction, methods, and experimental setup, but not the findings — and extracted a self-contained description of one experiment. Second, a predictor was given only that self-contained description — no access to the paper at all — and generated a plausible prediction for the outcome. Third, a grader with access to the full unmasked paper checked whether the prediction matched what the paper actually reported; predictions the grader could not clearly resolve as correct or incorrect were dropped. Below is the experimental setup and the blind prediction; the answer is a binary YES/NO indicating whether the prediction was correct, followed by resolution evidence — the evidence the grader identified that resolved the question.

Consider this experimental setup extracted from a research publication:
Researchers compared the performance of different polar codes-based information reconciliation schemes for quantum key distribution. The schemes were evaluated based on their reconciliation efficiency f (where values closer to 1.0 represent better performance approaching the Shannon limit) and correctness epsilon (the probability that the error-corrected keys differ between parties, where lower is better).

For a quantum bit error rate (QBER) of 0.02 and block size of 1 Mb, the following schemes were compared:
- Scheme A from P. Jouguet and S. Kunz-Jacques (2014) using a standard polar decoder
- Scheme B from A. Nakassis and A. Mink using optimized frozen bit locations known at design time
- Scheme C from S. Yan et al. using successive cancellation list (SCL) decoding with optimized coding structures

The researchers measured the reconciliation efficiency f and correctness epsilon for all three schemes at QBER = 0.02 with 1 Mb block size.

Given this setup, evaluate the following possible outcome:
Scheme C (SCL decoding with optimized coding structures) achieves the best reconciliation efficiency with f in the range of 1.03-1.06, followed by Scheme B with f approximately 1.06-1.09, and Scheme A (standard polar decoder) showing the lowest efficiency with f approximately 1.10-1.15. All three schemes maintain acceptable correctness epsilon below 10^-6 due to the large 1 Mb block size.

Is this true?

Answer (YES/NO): NO